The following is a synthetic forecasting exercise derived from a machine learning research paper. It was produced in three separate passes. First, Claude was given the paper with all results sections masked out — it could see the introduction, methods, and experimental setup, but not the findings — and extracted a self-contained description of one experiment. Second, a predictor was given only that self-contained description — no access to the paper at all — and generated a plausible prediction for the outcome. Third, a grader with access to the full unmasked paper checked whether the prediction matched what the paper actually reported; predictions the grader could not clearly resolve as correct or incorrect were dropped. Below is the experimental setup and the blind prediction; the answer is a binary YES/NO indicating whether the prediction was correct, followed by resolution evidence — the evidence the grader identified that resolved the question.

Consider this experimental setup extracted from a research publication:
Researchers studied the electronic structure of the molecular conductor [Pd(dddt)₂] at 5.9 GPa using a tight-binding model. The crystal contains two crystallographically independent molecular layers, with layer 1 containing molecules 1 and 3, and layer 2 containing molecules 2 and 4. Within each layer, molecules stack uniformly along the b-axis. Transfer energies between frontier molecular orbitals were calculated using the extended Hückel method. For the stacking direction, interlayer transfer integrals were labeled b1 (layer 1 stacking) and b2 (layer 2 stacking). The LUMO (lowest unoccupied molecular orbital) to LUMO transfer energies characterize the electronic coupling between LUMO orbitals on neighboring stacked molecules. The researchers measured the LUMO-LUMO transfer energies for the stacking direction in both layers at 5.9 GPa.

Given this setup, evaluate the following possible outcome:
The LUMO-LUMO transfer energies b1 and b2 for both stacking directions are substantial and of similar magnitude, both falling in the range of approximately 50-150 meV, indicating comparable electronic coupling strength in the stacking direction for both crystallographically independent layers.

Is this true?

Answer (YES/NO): NO